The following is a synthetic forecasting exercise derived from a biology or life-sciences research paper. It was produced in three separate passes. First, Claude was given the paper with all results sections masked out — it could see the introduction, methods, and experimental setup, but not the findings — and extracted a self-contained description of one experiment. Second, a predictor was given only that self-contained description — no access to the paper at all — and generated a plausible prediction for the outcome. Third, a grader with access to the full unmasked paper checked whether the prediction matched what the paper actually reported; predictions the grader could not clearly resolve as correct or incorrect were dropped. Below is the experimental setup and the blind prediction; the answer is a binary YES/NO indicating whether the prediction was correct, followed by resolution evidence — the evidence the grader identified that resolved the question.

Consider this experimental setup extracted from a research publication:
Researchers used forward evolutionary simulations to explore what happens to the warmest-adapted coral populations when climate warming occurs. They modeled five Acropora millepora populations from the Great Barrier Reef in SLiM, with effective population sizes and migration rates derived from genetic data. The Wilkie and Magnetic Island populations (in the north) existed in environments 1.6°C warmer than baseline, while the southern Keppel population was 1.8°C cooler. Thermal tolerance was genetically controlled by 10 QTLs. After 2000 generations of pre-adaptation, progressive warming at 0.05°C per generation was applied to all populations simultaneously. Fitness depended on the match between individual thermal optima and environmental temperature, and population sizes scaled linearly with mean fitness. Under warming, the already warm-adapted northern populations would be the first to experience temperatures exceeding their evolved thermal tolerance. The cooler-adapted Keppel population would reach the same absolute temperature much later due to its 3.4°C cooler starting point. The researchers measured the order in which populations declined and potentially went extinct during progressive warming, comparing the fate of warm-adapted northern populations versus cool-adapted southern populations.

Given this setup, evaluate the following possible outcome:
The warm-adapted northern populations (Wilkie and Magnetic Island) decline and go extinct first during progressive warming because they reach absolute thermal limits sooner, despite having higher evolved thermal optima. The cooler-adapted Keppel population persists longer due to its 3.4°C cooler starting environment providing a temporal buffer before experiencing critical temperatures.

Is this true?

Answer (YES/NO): YES